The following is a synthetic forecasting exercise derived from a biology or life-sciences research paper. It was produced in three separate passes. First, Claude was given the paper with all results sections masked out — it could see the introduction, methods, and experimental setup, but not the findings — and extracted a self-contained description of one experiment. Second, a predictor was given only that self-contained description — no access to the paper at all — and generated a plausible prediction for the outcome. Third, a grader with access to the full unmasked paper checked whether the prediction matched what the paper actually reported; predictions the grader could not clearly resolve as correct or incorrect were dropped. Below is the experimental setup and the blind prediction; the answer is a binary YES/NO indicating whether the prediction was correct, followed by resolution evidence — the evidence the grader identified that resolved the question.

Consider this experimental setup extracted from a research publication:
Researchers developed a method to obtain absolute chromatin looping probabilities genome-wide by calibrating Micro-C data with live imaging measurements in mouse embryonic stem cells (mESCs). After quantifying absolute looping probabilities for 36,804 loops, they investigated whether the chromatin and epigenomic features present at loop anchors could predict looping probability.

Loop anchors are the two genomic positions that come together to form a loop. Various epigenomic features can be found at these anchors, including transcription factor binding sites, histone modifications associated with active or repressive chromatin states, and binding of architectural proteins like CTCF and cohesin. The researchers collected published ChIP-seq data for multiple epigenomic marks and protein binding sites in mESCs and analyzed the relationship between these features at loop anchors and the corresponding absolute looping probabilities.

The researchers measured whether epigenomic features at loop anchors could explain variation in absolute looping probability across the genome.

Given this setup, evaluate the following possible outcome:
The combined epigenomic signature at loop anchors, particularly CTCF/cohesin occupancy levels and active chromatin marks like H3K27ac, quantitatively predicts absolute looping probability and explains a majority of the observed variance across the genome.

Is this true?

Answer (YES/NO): NO